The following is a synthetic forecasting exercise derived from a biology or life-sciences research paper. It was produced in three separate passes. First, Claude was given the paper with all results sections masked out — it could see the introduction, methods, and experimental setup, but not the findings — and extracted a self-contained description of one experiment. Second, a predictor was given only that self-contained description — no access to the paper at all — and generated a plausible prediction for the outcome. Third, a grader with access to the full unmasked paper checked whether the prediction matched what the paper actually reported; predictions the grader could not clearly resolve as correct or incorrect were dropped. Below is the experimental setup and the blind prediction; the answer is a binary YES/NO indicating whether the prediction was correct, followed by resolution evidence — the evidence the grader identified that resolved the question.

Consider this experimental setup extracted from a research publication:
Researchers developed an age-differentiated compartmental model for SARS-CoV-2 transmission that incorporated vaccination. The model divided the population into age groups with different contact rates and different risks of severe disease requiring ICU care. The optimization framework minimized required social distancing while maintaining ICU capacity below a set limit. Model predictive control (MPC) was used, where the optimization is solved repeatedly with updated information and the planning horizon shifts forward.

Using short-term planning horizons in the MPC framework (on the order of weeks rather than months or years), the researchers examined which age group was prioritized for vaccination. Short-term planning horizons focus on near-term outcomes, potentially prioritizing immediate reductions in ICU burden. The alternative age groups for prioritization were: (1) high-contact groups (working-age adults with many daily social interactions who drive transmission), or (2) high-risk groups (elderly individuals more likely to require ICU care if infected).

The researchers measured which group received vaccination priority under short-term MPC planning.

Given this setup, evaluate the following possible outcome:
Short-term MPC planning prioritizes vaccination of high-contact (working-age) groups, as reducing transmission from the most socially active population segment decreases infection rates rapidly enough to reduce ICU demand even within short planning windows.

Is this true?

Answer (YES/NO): NO